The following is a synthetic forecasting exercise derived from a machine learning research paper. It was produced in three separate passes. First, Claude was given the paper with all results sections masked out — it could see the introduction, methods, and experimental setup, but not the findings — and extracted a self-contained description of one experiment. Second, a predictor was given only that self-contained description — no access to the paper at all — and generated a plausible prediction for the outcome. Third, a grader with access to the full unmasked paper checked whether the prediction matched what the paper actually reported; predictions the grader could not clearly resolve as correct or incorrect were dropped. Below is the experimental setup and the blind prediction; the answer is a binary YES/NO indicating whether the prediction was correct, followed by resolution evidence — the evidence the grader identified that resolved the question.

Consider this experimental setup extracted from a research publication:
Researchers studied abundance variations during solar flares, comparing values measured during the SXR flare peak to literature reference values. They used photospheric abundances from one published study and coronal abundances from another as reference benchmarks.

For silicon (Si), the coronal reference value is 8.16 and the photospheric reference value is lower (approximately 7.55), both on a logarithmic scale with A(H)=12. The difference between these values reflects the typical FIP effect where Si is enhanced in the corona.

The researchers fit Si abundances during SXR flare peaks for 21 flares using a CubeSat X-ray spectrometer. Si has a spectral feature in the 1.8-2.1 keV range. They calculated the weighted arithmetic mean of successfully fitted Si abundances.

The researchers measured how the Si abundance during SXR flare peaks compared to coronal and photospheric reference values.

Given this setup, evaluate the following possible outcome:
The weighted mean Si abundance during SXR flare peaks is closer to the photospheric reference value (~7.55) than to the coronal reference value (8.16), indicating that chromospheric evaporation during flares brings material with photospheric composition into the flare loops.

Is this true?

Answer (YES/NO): NO